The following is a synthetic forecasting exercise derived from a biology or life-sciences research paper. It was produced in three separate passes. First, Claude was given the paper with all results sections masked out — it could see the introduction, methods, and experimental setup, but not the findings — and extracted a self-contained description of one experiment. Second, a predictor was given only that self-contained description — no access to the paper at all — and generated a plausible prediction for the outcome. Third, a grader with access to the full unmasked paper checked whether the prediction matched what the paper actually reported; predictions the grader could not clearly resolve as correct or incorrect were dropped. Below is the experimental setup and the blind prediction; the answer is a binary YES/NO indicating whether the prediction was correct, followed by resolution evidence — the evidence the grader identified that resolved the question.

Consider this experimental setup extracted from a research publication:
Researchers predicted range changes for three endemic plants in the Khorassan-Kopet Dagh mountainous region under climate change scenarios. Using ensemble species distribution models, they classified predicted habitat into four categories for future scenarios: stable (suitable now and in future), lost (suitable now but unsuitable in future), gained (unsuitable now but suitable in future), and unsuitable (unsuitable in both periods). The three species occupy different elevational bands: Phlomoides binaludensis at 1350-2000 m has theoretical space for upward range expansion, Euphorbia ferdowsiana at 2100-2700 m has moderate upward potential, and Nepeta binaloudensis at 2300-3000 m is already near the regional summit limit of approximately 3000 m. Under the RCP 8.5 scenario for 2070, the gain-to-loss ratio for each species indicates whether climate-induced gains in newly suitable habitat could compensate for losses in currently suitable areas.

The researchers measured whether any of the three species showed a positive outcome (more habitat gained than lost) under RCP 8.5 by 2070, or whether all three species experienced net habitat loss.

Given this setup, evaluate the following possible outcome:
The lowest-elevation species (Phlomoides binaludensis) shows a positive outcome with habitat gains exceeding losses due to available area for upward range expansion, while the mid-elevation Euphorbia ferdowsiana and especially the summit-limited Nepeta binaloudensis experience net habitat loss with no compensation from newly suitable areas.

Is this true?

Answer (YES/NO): NO